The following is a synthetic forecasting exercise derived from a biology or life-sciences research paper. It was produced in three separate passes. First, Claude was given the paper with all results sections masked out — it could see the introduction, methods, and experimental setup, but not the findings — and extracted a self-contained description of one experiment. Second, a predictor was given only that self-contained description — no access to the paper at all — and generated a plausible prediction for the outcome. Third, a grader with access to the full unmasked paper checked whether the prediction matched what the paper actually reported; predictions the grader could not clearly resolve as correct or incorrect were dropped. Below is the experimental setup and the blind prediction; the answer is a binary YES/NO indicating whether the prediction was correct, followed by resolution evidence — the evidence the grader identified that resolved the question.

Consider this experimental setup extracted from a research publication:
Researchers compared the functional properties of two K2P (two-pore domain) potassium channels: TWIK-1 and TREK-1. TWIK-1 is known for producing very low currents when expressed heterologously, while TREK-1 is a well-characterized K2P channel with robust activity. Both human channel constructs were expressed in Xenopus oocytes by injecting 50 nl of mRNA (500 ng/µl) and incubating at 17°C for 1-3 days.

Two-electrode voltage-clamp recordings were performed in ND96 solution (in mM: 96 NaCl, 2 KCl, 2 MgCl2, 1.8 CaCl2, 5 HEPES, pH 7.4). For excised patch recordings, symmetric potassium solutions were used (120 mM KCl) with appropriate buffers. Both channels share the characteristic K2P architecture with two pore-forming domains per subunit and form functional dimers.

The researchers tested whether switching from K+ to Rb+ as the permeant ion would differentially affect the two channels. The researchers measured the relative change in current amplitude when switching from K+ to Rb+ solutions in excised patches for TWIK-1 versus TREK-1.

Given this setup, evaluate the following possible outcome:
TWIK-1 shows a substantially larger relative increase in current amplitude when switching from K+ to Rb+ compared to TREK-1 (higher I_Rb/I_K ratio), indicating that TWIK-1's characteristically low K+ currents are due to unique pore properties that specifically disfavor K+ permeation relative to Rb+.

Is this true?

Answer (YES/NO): YES